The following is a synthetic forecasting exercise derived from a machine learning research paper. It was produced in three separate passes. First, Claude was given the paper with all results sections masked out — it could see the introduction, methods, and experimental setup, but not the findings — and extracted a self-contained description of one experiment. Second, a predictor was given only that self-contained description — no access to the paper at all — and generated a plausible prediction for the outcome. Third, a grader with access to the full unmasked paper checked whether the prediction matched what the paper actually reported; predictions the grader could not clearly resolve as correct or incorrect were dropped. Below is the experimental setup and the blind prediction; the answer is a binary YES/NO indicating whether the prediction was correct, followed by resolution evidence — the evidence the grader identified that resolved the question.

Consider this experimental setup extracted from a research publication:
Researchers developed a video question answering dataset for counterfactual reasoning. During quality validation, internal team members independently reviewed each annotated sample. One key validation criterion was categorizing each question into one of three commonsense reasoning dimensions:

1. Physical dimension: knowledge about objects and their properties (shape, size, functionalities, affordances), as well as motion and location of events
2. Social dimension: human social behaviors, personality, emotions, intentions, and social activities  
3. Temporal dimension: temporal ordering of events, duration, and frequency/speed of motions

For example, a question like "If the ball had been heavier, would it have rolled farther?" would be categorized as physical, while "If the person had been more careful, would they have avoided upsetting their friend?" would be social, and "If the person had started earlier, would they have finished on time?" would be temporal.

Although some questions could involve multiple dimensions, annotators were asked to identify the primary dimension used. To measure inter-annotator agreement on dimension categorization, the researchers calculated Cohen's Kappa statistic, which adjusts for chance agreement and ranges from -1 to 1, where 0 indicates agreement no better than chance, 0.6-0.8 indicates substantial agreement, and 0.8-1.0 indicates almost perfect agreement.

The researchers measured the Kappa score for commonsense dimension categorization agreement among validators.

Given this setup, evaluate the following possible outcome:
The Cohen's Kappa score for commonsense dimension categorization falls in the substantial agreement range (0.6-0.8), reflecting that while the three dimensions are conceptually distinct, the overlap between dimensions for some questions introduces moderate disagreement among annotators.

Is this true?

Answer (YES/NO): NO